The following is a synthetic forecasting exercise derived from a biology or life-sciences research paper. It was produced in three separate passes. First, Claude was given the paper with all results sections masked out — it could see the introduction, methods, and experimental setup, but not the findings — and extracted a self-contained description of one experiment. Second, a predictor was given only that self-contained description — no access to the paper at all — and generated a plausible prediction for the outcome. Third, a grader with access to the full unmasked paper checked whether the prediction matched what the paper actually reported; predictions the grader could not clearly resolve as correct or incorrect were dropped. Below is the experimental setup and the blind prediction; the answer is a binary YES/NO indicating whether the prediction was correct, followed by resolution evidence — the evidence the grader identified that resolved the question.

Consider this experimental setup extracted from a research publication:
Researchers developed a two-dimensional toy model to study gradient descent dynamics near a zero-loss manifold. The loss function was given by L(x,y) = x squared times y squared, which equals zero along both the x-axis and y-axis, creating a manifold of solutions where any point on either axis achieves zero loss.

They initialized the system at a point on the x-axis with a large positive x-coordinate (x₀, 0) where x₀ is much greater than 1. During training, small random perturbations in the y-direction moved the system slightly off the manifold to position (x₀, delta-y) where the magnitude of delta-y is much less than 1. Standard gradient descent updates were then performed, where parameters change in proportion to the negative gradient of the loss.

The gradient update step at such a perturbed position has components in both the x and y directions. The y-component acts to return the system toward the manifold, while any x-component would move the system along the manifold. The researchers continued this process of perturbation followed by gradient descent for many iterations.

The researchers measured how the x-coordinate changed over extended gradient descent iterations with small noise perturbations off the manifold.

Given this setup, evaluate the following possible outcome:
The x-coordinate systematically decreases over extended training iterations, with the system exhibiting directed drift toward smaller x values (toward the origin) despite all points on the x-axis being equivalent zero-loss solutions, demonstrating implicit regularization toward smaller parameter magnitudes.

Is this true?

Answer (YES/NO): YES